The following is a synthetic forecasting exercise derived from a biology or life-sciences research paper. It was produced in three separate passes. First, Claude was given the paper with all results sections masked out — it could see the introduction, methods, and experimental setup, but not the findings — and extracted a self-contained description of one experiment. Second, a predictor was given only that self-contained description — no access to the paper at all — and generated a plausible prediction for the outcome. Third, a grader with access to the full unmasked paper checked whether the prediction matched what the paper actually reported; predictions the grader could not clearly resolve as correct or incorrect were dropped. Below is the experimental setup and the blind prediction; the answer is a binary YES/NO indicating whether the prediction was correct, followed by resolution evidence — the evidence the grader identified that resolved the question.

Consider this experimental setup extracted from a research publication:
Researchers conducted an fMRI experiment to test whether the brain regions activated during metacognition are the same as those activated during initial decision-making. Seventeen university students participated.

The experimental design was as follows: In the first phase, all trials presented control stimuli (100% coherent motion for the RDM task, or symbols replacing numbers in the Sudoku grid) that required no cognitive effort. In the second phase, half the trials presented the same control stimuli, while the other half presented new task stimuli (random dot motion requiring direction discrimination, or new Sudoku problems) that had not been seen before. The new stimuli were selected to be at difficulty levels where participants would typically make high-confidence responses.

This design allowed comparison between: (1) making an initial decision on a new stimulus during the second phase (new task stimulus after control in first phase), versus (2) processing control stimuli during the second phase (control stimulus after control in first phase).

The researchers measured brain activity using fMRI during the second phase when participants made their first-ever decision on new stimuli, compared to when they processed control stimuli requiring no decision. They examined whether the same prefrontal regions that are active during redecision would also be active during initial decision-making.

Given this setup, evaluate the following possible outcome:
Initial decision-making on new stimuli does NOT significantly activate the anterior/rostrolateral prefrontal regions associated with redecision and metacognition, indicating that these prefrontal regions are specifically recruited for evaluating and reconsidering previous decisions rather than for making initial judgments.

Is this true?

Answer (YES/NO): YES